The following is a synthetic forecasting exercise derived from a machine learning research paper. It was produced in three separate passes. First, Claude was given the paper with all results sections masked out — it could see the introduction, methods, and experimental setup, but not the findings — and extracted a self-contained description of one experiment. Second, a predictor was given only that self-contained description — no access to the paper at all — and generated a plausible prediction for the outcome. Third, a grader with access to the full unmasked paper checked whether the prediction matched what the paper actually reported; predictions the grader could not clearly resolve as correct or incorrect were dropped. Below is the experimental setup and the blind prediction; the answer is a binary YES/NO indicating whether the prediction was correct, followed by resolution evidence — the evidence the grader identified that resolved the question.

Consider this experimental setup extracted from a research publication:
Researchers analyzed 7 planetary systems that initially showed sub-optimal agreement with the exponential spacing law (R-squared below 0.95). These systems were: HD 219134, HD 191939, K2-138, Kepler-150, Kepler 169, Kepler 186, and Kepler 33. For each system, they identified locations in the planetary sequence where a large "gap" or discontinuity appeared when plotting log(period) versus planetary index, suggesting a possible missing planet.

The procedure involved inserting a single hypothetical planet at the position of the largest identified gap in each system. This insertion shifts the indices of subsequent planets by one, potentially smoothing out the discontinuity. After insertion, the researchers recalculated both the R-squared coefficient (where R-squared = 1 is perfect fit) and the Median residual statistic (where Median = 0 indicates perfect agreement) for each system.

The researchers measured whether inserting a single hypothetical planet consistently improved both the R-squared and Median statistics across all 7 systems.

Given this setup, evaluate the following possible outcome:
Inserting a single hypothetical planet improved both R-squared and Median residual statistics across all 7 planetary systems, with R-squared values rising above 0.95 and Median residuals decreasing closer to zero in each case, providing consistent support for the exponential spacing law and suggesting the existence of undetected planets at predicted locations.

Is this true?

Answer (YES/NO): YES